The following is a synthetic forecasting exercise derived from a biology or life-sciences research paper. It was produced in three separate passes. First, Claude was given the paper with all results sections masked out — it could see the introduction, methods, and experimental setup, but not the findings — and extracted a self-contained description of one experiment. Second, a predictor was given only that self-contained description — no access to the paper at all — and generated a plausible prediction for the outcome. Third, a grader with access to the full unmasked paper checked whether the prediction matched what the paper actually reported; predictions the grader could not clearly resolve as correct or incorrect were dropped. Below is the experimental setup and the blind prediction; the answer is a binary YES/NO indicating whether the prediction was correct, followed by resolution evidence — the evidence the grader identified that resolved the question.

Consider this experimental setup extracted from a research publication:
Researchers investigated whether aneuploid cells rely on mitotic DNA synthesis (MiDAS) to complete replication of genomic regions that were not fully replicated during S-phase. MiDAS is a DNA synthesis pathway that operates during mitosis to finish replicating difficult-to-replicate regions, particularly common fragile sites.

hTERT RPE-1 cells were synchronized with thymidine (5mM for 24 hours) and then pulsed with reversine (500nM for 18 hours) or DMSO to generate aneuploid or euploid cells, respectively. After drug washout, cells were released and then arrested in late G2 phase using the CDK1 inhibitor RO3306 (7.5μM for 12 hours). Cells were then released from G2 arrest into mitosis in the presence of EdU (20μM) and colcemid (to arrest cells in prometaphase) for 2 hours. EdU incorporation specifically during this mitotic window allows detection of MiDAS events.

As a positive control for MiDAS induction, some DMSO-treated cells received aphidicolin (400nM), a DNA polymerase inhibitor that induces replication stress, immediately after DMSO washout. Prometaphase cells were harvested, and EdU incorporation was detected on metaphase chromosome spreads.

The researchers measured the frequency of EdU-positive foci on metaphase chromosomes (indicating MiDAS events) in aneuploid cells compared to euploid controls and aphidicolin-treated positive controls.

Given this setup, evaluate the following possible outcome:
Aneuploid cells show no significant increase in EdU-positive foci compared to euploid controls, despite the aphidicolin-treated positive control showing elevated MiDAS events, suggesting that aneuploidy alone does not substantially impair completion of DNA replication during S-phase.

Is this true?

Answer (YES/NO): NO